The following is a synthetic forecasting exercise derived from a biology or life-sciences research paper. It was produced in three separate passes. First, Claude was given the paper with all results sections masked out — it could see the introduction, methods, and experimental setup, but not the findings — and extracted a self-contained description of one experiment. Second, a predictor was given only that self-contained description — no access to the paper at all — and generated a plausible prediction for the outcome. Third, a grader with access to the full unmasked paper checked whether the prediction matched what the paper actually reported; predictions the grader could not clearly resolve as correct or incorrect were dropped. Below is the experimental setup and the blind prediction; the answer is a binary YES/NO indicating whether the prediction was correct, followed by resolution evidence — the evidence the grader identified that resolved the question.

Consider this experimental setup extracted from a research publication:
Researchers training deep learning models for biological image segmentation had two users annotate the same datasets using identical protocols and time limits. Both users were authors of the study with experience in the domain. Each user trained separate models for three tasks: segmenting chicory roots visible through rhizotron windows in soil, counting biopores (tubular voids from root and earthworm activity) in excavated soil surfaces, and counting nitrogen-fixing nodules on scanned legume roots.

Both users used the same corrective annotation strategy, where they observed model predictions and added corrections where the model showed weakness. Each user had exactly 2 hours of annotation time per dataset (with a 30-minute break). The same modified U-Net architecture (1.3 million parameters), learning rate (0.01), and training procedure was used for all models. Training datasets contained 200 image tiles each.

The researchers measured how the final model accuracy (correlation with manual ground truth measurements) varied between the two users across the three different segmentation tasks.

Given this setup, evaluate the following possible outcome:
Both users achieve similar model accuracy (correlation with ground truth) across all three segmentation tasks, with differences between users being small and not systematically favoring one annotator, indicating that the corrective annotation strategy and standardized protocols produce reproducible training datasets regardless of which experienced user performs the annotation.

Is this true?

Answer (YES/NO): NO